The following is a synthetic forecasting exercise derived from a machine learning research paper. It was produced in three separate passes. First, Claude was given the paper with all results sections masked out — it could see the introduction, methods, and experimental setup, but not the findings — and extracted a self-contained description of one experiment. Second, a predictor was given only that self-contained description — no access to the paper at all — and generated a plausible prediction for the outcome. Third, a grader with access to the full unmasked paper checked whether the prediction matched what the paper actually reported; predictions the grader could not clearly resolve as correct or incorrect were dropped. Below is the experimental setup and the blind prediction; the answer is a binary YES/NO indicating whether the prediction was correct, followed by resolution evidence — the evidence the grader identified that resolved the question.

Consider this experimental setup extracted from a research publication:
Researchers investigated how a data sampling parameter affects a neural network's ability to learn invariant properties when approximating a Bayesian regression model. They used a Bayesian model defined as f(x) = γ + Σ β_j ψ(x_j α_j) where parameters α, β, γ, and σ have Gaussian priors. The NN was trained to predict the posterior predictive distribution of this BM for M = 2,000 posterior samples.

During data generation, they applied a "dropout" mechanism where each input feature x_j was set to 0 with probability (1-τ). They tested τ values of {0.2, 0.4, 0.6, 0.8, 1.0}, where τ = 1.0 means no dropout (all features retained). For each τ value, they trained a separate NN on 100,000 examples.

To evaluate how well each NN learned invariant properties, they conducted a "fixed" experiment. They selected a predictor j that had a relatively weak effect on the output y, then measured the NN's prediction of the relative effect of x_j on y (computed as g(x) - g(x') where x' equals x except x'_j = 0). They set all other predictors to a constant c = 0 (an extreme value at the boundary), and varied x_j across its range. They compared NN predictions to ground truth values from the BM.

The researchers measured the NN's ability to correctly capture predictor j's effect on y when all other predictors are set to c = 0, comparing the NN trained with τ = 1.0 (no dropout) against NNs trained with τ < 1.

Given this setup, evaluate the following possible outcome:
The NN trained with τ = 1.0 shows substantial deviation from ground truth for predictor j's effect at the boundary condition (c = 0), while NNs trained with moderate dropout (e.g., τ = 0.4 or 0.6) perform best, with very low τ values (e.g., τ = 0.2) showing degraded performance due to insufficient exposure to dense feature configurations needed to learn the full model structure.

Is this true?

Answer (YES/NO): NO